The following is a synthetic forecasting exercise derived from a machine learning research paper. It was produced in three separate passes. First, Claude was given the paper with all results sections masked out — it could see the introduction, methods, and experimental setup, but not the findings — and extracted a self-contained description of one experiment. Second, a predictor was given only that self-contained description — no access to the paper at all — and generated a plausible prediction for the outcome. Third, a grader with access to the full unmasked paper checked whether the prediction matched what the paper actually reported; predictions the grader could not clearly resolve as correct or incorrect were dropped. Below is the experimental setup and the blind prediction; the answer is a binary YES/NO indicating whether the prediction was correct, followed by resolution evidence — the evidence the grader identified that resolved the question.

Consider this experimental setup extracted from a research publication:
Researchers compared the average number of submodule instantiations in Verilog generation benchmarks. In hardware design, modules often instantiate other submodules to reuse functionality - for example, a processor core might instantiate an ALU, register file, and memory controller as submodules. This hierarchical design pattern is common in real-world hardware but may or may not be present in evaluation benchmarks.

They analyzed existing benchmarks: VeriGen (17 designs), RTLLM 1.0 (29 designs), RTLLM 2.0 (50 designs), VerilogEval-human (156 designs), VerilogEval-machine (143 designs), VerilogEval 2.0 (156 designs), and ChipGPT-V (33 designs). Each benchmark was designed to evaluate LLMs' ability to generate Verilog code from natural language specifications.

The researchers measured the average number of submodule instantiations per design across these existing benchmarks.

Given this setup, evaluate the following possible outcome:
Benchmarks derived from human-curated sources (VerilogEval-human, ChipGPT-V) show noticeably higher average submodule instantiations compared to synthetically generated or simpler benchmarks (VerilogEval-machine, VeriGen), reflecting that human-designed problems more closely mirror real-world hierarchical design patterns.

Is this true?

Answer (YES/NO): NO